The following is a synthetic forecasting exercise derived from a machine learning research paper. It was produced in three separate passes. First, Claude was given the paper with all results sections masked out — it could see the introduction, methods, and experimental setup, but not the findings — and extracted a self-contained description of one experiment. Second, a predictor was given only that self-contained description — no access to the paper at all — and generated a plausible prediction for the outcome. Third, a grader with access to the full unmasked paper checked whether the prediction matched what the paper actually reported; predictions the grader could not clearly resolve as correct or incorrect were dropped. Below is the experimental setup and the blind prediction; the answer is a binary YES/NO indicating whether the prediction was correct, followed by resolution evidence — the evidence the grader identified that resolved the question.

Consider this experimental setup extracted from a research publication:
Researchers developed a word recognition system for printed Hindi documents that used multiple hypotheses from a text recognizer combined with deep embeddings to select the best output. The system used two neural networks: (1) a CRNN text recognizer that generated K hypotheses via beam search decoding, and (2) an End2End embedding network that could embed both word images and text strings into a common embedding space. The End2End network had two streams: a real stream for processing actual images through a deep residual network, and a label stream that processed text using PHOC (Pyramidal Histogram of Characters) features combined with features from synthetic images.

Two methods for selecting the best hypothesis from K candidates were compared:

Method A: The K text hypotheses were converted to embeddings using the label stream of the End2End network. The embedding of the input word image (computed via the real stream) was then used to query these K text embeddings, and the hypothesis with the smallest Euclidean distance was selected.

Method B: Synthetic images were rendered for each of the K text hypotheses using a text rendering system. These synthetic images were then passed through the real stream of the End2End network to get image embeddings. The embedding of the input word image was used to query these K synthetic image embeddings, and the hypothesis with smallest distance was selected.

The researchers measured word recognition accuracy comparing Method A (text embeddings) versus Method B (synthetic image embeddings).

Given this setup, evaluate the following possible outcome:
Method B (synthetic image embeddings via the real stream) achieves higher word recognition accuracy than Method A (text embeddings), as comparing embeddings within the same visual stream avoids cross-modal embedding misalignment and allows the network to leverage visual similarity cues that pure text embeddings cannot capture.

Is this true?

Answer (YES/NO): NO